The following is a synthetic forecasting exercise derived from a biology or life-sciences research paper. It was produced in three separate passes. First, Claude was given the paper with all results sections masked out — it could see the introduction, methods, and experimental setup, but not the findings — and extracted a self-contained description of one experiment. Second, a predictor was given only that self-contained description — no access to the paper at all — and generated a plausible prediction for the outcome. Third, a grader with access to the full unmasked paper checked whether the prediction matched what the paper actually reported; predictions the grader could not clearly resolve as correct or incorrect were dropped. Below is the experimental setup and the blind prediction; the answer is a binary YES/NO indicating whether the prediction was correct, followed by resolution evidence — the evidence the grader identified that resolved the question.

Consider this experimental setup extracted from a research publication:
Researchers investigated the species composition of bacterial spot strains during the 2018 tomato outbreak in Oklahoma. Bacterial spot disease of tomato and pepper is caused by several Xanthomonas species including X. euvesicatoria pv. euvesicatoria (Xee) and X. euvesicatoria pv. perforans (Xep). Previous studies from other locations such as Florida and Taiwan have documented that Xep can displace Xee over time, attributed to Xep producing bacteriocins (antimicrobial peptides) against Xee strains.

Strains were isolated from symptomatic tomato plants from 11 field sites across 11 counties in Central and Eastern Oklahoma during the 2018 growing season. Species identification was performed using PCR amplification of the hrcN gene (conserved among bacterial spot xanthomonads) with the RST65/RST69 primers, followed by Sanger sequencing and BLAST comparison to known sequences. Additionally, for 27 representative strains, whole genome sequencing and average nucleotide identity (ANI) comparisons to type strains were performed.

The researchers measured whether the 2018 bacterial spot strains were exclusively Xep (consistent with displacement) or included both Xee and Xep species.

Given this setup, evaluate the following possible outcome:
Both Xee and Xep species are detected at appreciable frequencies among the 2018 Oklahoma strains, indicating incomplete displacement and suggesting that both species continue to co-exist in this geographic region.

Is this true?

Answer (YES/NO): YES